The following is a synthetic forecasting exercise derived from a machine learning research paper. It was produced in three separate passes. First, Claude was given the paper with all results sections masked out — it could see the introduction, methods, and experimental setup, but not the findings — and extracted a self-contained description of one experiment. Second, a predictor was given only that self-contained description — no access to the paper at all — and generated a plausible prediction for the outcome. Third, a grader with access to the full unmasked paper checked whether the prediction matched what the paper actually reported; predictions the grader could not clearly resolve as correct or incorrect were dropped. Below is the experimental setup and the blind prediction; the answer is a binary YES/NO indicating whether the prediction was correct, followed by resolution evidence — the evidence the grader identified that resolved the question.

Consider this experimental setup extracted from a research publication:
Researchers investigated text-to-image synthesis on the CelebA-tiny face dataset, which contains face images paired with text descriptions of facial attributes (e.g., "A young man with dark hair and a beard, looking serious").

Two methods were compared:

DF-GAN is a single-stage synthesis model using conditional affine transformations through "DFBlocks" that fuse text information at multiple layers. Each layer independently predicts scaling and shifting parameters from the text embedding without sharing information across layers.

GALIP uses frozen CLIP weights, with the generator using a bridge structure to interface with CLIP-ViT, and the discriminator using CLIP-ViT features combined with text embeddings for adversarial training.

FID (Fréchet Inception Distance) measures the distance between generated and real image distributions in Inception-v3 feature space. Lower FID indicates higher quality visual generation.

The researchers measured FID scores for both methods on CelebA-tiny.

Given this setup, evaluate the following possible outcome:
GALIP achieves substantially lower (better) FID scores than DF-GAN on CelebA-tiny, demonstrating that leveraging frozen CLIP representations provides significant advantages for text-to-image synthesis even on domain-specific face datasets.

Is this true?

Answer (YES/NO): YES